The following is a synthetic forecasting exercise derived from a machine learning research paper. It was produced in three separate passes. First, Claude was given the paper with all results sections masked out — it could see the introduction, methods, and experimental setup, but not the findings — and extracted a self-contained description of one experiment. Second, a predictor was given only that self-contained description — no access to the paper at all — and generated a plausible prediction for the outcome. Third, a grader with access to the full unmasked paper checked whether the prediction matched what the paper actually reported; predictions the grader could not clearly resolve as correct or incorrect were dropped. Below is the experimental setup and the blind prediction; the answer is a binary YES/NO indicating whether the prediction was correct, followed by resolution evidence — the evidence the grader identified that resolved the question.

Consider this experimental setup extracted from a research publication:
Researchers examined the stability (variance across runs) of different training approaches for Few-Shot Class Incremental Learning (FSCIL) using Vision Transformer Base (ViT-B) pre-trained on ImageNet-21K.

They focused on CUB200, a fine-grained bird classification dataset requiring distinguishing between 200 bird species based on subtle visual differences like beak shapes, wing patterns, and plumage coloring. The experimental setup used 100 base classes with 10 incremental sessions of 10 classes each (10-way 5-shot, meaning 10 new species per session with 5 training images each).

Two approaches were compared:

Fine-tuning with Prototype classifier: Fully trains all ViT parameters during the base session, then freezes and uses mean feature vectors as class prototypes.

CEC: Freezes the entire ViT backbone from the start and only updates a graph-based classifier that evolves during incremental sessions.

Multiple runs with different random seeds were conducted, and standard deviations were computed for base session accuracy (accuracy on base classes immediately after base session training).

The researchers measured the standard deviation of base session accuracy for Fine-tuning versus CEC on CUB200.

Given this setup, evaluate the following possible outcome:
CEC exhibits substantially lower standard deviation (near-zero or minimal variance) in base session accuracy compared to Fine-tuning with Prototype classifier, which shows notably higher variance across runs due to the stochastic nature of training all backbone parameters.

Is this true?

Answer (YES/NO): NO